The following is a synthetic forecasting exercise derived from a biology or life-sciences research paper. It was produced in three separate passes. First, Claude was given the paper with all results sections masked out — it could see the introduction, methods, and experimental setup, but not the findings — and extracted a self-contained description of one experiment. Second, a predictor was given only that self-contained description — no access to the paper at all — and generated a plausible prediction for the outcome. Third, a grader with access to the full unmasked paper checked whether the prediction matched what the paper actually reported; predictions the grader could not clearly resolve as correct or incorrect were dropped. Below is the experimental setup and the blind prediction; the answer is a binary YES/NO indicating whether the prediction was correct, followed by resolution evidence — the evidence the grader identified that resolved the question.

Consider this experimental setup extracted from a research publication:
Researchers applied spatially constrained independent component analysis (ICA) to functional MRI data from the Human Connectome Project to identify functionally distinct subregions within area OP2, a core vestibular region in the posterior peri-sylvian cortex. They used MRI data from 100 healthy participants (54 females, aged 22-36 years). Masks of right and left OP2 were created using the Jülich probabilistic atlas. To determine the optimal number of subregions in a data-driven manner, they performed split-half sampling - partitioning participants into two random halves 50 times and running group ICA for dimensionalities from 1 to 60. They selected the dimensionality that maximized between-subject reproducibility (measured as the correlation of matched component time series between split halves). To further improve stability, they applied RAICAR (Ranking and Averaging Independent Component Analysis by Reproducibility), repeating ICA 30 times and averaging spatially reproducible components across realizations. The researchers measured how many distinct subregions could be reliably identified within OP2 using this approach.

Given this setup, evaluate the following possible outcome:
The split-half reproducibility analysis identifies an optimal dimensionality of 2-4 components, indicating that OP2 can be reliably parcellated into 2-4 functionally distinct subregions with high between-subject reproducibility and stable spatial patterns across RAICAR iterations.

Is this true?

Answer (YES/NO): NO